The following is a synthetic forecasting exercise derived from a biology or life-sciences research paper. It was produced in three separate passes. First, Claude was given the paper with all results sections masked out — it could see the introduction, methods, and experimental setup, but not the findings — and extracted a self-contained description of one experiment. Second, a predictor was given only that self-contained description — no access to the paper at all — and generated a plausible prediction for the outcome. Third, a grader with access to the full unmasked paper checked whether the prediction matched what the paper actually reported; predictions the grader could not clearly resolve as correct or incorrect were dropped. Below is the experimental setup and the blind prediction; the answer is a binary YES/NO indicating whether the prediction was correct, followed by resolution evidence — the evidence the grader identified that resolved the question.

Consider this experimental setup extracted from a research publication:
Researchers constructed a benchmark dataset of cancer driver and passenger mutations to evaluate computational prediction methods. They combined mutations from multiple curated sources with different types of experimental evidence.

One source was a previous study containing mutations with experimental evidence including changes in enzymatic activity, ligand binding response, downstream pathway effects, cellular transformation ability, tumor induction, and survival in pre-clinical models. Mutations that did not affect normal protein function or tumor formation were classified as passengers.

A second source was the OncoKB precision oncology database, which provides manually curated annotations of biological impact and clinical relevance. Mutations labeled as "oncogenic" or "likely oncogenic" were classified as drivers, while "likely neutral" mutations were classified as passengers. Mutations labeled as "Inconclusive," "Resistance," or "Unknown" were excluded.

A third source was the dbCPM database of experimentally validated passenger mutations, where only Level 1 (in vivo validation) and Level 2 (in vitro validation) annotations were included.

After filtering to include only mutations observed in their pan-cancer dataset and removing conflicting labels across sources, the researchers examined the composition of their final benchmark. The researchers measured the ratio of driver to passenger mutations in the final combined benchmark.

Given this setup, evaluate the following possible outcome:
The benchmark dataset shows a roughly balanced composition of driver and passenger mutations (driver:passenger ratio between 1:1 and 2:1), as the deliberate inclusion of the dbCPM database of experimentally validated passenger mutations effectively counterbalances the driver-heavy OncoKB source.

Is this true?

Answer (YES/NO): NO